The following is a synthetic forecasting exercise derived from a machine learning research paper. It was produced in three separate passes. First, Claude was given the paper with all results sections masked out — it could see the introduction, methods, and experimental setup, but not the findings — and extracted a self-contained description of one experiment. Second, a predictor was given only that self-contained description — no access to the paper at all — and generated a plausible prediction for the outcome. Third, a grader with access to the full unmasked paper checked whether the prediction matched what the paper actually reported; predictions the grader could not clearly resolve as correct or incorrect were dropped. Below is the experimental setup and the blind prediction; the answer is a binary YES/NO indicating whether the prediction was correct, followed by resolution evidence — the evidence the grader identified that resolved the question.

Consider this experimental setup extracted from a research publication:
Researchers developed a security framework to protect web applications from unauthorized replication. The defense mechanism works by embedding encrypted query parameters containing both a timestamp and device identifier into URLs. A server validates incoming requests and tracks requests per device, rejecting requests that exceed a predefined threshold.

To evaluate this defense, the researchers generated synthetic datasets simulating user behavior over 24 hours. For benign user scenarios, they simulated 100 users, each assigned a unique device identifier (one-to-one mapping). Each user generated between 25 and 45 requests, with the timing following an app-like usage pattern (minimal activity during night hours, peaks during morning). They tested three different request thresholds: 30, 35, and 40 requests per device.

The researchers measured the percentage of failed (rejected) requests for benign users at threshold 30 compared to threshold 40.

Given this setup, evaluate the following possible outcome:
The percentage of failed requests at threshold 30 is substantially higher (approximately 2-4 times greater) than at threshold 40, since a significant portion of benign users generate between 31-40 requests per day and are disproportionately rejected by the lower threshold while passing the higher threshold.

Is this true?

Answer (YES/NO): NO